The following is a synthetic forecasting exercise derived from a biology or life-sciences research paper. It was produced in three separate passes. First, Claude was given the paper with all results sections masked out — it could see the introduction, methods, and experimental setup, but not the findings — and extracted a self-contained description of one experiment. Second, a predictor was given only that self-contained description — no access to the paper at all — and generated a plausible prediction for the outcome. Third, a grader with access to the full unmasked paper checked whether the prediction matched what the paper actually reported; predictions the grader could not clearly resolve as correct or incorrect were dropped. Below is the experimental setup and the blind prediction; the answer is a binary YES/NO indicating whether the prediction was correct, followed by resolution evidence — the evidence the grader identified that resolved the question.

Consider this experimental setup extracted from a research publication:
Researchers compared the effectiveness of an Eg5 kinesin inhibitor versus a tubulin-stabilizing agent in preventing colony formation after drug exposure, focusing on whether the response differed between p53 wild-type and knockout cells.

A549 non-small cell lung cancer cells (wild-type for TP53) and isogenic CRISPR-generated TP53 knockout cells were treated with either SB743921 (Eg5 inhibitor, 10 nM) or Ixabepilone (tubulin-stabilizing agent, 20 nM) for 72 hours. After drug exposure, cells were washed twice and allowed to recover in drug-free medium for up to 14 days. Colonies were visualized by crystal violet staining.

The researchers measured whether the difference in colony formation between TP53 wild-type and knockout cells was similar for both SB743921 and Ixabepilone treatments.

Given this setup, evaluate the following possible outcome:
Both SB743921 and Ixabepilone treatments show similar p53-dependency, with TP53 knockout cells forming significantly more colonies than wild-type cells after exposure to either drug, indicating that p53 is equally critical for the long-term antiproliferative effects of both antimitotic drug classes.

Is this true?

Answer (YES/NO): NO